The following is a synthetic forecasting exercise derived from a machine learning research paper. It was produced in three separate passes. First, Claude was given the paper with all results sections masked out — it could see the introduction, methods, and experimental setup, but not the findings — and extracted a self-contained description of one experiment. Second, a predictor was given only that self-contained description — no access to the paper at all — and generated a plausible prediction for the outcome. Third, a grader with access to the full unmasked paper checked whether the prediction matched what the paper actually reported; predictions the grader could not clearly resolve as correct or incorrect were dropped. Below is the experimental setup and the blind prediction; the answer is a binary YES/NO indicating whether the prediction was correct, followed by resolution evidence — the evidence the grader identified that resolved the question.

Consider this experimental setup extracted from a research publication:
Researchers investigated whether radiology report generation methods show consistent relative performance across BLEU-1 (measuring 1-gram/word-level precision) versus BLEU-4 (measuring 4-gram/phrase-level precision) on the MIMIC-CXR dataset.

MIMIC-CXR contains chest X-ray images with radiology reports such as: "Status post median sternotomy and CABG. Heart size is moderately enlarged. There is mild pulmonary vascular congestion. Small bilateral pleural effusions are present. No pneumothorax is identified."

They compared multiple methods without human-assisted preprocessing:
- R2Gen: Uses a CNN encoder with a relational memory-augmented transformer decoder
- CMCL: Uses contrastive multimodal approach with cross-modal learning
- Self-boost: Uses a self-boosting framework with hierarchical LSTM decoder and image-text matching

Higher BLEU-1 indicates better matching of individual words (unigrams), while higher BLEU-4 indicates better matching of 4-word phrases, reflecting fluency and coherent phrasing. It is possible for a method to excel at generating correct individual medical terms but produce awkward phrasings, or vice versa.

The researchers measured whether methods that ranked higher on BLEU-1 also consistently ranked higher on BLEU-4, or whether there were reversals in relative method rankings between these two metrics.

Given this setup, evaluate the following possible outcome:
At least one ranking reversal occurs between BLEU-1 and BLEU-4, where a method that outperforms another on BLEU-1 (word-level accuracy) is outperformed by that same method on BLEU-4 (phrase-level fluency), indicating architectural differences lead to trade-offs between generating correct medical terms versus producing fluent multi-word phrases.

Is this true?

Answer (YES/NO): NO